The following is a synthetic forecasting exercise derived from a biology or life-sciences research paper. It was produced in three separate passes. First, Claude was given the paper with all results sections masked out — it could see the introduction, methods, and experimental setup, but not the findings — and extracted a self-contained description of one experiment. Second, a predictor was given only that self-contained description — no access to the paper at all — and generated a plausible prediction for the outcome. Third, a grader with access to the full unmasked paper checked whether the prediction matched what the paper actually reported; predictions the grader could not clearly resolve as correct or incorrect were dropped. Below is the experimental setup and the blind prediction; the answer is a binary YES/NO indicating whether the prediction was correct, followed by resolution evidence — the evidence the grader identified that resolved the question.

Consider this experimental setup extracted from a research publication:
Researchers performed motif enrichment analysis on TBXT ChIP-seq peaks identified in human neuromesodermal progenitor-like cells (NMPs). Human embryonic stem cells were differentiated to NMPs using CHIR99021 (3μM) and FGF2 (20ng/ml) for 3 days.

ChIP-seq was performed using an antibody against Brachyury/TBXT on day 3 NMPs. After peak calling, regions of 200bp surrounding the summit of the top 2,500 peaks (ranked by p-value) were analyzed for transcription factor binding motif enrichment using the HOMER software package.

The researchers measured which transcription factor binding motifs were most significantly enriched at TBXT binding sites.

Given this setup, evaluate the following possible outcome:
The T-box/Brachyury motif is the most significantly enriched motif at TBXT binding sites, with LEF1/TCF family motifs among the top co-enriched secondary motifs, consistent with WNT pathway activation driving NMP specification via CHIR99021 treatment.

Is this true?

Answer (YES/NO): YES